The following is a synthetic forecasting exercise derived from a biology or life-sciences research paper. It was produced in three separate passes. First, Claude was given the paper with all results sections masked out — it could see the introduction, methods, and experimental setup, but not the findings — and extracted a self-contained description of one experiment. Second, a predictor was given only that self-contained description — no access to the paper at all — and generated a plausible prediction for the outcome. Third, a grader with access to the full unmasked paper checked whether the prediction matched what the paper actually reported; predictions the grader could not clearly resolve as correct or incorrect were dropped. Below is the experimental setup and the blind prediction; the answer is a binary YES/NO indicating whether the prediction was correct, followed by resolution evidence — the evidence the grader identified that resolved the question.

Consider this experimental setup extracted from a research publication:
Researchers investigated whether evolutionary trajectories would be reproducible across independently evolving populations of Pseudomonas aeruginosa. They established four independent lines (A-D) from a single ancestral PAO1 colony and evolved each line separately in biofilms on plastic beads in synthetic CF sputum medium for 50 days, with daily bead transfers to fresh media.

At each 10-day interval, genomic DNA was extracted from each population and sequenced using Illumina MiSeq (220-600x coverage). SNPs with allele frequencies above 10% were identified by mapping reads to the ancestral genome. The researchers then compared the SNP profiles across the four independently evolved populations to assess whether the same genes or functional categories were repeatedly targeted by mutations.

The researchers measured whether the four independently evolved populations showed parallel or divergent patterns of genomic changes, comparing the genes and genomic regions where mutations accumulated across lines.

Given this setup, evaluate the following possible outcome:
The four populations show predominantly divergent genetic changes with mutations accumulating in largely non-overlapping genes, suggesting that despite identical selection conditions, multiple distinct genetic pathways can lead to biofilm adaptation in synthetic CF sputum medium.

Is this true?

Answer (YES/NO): NO